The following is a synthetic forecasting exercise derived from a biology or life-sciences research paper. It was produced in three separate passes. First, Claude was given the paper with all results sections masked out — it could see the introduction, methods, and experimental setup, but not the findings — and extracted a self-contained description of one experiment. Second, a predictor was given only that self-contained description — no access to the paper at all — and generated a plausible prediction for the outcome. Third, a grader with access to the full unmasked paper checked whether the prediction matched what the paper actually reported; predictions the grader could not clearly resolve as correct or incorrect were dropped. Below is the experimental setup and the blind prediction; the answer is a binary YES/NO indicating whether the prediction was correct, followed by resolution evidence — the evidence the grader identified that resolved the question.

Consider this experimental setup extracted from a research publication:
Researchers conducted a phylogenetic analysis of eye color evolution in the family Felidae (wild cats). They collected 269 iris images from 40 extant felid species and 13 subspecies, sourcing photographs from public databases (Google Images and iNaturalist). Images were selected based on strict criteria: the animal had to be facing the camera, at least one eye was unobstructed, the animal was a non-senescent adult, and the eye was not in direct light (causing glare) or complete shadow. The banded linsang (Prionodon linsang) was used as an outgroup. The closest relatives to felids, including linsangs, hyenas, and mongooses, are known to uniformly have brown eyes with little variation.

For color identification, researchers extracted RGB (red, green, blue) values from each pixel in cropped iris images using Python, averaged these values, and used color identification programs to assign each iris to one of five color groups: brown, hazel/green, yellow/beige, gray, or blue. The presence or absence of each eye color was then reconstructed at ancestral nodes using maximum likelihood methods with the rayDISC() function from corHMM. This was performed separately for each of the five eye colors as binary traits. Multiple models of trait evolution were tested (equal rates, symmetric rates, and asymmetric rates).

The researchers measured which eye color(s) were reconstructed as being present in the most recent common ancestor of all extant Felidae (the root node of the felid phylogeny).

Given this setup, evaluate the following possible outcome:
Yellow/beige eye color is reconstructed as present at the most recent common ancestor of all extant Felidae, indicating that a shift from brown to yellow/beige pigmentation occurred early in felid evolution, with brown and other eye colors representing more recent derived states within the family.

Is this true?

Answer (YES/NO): NO